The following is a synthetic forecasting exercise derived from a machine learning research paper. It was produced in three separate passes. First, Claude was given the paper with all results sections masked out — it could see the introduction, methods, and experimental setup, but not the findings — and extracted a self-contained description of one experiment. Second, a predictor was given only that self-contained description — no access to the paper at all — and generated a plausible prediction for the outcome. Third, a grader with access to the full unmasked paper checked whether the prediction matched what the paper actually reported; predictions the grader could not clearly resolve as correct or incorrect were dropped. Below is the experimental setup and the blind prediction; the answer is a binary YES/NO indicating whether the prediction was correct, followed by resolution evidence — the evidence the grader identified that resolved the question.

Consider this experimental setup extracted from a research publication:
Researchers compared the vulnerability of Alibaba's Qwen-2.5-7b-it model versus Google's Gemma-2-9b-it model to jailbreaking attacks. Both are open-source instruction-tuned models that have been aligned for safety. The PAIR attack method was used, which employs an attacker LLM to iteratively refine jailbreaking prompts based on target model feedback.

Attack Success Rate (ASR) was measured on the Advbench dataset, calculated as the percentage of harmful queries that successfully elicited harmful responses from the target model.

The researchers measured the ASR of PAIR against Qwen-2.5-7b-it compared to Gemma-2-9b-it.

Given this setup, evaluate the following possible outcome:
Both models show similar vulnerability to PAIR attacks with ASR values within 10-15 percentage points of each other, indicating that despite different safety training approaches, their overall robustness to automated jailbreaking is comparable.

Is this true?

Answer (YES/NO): NO